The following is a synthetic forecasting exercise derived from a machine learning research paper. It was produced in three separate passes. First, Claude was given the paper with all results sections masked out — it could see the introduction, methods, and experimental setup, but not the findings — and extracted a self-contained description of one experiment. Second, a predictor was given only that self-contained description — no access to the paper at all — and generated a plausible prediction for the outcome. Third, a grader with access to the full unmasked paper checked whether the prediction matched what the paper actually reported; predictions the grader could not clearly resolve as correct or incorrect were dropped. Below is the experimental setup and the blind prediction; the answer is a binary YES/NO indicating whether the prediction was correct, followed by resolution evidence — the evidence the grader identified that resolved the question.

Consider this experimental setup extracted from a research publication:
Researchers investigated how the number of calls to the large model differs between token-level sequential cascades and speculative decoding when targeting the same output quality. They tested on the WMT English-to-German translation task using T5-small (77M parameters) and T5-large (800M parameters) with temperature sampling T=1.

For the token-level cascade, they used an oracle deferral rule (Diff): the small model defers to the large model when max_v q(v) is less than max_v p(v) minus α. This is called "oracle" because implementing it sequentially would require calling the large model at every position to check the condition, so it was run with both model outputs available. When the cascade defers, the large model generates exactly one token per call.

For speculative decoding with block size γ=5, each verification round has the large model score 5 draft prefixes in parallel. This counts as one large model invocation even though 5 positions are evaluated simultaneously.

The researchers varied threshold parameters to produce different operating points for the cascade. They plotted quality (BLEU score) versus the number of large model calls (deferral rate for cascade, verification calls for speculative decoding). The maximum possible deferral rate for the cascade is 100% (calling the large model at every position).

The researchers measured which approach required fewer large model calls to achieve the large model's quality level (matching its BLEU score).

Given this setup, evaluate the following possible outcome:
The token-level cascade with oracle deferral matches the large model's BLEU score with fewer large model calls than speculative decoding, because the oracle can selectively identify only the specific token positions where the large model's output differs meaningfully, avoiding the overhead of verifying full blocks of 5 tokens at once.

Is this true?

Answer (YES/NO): NO